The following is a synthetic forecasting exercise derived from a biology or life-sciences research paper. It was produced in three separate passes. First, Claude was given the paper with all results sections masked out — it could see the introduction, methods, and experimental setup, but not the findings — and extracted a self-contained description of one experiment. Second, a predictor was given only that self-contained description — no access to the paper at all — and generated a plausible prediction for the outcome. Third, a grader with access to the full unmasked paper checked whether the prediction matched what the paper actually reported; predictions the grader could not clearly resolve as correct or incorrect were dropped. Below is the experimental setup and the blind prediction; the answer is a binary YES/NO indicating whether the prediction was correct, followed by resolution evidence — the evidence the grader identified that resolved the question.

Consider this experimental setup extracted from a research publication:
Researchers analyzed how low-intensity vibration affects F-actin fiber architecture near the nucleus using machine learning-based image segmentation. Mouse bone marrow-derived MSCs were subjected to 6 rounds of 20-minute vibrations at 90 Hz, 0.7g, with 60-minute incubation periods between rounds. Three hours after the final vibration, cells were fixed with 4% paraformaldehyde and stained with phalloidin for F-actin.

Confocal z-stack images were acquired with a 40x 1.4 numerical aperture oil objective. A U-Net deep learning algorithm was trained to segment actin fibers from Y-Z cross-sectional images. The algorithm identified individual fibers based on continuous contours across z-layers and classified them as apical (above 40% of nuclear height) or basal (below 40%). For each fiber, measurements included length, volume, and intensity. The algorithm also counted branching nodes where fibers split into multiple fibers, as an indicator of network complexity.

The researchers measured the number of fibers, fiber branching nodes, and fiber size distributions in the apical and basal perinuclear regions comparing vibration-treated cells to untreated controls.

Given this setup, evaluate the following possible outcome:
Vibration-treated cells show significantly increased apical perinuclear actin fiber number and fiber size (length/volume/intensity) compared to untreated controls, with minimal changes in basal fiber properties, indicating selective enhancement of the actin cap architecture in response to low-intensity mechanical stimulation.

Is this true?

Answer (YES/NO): NO